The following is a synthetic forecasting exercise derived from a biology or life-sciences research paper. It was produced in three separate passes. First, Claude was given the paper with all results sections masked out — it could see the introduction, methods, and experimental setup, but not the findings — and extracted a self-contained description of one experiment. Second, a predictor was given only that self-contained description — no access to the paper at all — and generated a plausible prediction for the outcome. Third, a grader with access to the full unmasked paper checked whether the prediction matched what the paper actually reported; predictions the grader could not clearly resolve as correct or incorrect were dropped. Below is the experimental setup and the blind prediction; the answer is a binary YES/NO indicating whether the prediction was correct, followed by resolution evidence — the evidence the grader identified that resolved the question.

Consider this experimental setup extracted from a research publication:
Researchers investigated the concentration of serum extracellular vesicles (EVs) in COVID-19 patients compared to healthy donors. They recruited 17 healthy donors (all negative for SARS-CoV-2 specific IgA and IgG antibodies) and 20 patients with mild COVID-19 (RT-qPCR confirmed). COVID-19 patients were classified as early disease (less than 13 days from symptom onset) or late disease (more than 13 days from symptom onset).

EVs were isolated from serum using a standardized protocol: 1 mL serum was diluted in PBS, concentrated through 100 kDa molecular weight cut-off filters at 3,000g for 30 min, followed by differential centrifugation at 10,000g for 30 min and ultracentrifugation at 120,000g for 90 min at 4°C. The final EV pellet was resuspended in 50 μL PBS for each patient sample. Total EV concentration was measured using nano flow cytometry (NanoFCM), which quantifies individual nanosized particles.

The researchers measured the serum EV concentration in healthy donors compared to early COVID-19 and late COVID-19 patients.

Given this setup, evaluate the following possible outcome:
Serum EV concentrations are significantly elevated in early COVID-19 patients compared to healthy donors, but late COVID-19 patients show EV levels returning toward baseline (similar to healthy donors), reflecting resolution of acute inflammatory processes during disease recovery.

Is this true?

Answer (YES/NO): NO